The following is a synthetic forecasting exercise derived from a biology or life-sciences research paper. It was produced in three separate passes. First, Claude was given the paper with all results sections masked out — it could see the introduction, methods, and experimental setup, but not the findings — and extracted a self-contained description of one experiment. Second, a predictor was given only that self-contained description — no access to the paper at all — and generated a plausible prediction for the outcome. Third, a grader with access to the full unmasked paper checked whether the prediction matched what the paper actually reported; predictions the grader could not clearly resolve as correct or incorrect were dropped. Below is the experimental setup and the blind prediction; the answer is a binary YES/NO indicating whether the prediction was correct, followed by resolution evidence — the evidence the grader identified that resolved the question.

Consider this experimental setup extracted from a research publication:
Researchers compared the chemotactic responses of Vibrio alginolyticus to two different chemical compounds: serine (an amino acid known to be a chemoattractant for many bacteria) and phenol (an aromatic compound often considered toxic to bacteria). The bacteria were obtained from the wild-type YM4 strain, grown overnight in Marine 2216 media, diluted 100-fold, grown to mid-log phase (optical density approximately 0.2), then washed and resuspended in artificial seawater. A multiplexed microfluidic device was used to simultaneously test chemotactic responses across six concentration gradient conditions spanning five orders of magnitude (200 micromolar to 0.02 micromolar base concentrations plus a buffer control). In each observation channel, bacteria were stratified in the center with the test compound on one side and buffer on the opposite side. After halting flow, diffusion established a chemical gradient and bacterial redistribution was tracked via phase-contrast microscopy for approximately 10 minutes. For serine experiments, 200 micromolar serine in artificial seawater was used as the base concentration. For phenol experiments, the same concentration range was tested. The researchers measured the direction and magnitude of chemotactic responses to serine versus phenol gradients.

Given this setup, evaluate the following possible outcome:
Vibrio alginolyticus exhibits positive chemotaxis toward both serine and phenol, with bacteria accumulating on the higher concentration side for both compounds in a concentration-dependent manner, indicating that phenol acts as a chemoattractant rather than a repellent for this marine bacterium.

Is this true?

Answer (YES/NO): NO